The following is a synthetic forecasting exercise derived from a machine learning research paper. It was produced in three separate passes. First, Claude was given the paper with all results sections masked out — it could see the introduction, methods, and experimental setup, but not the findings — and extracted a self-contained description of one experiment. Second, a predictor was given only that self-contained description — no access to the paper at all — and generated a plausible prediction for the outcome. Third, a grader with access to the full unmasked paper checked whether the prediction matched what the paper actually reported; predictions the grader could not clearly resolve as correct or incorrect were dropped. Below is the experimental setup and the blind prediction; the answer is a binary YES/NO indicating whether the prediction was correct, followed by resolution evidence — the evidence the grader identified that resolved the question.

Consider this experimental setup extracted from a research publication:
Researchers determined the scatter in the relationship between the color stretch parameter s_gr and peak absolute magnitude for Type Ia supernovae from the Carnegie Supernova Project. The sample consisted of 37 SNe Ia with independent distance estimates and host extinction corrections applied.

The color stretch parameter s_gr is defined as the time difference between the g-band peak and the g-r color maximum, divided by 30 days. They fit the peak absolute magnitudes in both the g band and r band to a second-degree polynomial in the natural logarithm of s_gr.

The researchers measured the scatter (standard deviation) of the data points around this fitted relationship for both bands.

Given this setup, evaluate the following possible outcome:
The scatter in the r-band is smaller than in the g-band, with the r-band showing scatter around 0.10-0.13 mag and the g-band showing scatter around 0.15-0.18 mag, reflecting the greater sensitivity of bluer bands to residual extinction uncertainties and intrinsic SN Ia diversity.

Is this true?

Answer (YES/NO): NO